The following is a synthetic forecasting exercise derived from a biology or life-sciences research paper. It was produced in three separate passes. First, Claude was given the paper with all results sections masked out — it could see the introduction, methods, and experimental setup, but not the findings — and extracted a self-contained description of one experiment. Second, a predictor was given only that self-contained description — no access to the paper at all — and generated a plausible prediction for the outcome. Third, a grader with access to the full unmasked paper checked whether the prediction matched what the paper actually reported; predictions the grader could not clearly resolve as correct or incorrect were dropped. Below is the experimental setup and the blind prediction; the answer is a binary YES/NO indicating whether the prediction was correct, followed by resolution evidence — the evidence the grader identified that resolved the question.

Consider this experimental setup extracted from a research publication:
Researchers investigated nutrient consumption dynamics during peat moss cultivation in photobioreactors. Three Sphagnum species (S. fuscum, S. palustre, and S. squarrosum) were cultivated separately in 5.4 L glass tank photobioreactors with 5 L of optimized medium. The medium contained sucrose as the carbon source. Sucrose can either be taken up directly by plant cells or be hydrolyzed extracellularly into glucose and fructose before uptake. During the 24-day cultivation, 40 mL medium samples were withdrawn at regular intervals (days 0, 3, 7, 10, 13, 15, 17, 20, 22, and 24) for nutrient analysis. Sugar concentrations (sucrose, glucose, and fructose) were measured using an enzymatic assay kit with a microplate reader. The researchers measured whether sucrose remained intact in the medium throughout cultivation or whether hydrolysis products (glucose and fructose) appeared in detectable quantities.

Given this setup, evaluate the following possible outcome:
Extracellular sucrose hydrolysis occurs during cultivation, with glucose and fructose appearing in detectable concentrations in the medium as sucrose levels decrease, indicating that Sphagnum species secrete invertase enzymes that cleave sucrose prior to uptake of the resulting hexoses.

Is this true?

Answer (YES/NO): YES